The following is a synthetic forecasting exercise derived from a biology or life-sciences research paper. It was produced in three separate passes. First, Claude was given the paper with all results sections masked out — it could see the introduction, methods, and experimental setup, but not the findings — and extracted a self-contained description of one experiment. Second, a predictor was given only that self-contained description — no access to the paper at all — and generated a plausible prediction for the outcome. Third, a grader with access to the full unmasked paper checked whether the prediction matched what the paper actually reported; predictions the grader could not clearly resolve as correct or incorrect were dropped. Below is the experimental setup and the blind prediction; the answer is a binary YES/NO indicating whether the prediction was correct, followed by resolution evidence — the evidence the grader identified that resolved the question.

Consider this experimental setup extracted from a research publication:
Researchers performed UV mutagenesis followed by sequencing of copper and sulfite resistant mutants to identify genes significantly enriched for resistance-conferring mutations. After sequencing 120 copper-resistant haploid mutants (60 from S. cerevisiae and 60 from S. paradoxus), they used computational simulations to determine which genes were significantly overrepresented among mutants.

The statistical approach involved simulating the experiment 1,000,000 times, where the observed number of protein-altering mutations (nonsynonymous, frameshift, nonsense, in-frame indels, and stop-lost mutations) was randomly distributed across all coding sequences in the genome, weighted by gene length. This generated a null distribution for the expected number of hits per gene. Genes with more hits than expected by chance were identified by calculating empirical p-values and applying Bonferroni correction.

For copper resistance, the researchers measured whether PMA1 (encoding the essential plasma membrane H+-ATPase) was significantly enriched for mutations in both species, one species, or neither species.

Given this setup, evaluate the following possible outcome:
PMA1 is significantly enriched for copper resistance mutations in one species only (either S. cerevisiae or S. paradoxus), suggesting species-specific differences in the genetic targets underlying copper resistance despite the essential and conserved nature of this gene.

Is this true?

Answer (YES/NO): NO